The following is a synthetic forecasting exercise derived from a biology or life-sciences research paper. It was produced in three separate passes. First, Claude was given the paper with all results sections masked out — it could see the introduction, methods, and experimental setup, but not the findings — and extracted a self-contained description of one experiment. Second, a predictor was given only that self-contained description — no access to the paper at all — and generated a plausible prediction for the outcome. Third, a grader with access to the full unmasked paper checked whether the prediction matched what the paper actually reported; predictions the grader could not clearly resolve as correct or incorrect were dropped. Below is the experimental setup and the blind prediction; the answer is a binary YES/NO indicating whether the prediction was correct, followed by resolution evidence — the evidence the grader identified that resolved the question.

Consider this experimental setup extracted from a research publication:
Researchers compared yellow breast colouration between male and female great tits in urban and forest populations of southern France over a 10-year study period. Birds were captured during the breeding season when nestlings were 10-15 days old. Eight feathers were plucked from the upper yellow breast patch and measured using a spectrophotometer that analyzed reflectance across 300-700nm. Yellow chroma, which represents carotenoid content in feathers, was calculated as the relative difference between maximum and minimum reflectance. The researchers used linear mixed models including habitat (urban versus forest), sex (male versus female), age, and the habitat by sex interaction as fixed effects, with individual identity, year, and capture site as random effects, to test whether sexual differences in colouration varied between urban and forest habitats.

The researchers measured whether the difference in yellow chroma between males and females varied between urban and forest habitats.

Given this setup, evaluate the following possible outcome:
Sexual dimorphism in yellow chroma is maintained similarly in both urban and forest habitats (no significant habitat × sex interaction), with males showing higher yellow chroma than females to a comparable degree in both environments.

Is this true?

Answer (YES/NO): NO